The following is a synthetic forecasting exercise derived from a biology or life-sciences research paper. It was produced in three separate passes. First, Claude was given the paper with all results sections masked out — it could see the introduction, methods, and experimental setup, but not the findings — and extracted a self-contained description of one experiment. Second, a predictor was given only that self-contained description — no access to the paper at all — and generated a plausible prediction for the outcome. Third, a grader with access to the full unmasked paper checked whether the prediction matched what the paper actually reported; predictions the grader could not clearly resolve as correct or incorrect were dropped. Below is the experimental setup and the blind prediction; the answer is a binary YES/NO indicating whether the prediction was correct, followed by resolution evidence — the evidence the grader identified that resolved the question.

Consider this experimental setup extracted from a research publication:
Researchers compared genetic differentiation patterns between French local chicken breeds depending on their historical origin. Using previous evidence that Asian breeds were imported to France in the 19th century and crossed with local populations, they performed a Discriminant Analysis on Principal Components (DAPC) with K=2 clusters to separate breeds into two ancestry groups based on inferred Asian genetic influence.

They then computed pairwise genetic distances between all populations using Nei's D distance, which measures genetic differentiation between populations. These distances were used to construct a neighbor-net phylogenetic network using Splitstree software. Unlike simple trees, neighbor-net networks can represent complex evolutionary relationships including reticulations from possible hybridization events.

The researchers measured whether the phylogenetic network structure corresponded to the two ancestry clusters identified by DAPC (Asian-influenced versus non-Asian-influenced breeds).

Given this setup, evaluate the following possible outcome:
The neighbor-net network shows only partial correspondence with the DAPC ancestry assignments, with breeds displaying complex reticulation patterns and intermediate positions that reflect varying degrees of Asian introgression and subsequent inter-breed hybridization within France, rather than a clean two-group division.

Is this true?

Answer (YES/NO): NO